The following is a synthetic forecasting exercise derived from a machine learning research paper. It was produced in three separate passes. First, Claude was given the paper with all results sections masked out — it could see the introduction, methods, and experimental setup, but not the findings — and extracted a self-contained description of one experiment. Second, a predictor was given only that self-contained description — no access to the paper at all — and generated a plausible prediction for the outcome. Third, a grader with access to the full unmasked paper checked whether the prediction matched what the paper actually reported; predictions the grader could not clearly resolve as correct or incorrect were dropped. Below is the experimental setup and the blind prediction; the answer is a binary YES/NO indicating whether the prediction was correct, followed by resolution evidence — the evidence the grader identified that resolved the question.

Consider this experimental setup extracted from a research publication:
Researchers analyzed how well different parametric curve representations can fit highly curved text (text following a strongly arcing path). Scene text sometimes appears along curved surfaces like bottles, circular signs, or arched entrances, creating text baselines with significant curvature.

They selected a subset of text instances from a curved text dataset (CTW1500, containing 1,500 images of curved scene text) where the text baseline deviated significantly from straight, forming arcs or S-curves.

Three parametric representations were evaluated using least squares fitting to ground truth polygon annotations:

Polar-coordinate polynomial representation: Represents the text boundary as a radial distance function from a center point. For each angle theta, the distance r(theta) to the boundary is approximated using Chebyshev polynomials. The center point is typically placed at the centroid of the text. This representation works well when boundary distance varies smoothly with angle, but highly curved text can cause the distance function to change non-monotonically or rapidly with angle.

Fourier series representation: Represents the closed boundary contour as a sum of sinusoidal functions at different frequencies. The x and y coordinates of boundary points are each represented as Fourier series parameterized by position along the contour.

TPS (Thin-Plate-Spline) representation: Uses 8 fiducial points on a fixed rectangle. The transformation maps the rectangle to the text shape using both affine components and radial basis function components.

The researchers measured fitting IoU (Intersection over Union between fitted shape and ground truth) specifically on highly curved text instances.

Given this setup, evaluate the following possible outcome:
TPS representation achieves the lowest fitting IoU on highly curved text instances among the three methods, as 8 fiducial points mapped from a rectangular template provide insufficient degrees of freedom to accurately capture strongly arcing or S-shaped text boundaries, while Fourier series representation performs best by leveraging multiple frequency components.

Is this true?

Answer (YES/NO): NO